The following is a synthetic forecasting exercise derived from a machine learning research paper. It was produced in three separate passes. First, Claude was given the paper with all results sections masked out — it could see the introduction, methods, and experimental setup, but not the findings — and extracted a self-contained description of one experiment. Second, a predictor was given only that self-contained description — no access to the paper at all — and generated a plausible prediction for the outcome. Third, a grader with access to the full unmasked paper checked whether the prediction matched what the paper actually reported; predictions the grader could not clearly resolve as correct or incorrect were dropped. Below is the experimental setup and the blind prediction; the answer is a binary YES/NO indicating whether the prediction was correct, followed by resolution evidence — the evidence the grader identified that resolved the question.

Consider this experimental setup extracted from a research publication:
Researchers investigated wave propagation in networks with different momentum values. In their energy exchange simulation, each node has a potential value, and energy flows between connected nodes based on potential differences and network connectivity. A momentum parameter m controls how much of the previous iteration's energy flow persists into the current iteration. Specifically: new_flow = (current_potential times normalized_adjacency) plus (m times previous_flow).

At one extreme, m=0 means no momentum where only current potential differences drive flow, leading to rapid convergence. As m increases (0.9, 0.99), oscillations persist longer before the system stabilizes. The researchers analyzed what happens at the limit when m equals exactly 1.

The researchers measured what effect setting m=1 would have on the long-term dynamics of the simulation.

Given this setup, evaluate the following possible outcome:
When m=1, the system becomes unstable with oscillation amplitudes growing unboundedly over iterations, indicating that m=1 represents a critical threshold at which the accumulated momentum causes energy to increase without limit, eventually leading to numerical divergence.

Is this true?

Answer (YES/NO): NO